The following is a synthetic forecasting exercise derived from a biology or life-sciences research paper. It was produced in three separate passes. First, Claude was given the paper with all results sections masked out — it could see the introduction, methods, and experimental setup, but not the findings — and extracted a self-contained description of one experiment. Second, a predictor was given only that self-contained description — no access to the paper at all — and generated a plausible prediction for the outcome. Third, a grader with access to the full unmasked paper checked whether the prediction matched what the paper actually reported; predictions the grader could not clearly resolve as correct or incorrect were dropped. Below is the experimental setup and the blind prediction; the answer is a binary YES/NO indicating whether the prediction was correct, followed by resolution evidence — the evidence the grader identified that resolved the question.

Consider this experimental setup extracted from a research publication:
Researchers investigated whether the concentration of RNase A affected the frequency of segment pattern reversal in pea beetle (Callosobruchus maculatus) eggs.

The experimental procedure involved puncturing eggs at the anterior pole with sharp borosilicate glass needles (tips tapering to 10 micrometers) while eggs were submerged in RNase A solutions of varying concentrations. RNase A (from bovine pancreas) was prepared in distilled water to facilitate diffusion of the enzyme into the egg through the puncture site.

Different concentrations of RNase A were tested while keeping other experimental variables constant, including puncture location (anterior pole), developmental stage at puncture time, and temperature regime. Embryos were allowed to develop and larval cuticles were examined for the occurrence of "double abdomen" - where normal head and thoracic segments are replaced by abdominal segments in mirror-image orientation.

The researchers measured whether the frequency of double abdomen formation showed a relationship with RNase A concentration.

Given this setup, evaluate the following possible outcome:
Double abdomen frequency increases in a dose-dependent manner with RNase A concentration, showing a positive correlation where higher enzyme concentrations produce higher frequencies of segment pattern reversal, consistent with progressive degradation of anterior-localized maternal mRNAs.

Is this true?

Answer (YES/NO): NO